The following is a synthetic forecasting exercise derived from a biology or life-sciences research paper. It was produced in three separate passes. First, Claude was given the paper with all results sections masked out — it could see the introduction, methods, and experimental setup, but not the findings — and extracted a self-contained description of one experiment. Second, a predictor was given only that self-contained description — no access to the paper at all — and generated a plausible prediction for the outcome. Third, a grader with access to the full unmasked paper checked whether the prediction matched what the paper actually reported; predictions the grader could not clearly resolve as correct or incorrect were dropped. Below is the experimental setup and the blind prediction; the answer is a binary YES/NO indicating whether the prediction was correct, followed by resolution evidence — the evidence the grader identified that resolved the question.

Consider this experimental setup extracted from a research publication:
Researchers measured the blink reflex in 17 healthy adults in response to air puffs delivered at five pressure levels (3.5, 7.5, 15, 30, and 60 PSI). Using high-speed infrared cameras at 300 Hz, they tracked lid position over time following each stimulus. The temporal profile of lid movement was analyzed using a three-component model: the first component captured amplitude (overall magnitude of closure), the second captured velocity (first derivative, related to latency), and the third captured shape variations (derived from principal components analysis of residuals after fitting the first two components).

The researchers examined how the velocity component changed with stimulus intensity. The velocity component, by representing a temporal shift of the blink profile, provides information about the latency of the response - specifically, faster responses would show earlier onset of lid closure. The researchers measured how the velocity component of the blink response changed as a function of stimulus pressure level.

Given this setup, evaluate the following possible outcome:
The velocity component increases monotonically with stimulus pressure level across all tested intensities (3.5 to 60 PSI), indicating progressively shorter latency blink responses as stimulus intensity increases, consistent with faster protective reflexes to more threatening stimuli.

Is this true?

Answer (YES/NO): YES